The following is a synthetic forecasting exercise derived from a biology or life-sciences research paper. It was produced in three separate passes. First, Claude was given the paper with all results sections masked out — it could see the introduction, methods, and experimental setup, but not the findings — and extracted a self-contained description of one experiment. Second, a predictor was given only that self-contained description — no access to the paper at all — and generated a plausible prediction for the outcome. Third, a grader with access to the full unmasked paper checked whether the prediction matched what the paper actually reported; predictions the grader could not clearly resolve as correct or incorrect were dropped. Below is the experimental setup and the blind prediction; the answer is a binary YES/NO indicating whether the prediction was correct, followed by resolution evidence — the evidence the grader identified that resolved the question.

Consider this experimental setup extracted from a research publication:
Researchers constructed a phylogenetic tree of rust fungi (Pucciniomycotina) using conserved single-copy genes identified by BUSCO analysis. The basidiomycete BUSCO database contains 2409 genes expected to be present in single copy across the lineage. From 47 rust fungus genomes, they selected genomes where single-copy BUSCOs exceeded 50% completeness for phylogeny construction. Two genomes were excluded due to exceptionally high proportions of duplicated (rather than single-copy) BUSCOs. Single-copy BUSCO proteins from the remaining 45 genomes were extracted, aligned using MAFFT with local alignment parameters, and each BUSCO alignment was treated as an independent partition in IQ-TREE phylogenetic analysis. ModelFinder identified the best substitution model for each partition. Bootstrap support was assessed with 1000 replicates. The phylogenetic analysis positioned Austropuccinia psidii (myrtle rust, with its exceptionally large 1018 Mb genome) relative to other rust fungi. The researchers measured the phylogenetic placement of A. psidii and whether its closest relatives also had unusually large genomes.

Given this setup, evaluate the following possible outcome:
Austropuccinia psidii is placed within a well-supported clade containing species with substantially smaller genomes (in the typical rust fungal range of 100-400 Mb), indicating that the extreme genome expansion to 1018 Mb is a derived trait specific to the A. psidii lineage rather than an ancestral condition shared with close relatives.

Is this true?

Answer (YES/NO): YES